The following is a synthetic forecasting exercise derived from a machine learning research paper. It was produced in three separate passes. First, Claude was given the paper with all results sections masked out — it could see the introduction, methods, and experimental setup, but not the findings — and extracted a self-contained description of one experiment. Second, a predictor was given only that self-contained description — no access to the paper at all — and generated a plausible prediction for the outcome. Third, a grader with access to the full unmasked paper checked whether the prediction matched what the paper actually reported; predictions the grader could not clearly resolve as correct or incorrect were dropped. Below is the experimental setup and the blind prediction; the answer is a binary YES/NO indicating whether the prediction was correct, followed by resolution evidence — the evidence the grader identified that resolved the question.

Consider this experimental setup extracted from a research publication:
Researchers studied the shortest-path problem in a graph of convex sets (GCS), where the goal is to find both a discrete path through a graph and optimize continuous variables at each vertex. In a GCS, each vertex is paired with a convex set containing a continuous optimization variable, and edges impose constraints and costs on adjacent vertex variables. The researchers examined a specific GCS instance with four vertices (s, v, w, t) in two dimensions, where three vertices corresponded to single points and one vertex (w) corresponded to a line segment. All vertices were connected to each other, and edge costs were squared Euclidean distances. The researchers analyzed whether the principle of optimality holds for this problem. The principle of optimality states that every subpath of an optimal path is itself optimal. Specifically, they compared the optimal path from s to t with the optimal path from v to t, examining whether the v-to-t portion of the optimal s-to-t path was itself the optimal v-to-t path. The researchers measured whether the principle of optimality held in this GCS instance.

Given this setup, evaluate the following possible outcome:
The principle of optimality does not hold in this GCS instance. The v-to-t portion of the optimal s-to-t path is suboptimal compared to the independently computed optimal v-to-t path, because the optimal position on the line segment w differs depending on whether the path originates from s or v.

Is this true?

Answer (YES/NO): YES